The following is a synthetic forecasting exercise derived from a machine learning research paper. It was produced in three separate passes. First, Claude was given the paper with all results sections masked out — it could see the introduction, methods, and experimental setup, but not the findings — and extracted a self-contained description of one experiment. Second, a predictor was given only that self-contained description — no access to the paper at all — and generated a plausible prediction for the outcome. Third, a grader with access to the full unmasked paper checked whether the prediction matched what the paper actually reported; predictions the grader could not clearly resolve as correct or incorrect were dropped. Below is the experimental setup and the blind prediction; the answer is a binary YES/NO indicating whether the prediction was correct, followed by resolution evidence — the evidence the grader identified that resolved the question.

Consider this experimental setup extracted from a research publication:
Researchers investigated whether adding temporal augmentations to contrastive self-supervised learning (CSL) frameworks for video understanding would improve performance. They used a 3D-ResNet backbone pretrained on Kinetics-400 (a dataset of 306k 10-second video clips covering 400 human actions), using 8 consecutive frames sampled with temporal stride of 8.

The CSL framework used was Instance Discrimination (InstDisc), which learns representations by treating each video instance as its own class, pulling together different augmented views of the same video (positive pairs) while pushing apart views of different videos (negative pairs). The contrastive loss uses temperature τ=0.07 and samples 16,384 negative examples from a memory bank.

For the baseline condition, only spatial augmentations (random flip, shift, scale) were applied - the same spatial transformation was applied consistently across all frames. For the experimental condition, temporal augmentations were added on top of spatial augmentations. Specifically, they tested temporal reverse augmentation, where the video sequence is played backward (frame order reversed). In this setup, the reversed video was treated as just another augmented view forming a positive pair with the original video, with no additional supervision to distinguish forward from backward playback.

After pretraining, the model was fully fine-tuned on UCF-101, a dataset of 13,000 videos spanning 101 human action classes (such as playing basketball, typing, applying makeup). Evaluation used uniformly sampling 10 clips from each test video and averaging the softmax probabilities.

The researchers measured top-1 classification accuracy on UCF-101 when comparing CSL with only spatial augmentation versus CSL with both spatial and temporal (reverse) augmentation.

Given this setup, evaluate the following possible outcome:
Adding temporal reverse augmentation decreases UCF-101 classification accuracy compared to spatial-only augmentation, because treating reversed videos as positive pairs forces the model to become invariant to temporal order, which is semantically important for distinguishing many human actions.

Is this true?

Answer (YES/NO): YES